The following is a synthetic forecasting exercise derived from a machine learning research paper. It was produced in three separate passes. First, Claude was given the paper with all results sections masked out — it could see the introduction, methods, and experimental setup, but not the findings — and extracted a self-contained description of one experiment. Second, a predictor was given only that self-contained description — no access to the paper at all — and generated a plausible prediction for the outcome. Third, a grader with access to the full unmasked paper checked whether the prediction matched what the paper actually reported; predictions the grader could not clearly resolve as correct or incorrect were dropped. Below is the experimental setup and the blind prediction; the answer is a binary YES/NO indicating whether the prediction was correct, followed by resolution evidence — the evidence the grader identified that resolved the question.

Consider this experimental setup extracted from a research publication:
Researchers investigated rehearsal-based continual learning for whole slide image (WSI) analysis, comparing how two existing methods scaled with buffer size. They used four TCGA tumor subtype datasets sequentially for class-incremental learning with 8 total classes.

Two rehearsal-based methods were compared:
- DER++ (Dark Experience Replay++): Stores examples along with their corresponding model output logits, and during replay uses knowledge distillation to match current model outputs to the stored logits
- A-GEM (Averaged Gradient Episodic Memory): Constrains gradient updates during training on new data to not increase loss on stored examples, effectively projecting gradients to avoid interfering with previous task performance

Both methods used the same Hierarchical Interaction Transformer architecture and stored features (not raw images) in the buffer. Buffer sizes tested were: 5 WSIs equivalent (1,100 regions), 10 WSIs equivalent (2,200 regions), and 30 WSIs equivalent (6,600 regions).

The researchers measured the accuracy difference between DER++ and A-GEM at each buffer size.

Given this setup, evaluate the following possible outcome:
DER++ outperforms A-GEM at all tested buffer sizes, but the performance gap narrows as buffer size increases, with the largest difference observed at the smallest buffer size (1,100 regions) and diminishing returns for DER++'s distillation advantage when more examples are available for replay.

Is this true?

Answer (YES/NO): NO